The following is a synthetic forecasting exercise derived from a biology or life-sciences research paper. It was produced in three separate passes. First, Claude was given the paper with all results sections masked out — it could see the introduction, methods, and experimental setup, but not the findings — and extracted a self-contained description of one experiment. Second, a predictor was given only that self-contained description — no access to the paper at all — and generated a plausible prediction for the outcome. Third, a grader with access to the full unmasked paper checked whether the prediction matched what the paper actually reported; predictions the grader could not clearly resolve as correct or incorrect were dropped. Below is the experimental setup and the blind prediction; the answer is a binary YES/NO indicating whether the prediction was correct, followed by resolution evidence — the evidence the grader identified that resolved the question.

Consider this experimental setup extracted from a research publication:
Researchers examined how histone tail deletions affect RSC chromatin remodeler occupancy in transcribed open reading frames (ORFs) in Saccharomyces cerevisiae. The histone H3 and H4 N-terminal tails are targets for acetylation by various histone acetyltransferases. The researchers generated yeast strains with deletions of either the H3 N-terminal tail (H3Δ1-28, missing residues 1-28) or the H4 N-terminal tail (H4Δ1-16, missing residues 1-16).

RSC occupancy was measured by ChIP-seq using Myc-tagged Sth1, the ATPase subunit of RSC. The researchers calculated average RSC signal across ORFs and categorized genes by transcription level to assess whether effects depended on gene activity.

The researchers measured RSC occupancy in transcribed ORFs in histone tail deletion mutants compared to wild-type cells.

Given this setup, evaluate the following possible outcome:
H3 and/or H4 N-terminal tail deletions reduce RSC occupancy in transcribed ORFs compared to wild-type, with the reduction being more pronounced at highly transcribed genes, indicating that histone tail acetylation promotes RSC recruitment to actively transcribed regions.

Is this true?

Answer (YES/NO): YES